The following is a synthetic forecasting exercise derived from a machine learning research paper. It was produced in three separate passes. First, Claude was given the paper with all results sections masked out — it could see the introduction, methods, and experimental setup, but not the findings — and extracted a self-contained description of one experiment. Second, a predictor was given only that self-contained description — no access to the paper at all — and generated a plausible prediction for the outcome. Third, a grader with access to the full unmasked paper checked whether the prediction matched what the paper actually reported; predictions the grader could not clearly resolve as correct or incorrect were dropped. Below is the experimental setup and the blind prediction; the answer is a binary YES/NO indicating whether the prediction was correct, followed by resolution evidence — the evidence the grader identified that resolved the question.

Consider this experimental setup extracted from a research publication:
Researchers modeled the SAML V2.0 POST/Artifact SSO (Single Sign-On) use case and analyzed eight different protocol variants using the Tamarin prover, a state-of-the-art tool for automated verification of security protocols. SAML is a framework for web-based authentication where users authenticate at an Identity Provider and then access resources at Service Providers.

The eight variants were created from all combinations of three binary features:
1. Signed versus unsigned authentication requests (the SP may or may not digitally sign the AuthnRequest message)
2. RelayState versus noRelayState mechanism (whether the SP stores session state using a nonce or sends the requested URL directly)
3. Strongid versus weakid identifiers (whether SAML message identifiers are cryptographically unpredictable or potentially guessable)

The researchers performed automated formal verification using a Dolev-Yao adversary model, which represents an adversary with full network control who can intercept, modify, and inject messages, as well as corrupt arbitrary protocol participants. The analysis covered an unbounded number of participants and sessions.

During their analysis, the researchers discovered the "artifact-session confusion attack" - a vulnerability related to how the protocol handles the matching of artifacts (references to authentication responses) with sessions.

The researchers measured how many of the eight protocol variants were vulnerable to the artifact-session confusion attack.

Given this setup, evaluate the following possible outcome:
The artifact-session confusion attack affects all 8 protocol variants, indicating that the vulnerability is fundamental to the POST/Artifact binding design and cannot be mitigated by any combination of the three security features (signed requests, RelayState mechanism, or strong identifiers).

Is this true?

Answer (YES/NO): YES